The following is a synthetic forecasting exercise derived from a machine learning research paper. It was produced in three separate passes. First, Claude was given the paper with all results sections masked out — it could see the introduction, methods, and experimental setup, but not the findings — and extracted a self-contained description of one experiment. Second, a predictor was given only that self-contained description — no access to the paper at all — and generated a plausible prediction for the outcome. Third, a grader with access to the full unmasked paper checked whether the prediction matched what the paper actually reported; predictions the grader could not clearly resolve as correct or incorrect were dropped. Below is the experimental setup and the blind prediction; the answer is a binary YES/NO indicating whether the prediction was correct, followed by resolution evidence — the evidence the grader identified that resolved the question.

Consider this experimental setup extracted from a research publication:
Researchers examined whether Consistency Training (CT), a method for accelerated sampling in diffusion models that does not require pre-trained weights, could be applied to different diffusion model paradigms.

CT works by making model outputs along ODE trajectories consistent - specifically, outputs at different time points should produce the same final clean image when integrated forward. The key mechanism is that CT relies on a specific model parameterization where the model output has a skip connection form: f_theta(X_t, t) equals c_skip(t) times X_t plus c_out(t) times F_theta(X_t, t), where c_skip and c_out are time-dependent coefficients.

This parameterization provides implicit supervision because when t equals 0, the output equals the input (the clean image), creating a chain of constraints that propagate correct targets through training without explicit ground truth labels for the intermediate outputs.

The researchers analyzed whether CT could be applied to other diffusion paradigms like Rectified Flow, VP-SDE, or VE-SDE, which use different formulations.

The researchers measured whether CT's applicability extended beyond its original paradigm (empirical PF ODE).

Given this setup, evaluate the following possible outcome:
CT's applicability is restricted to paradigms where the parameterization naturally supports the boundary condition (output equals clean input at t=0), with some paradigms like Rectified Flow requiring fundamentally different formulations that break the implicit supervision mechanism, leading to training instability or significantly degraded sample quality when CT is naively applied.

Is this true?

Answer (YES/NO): YES